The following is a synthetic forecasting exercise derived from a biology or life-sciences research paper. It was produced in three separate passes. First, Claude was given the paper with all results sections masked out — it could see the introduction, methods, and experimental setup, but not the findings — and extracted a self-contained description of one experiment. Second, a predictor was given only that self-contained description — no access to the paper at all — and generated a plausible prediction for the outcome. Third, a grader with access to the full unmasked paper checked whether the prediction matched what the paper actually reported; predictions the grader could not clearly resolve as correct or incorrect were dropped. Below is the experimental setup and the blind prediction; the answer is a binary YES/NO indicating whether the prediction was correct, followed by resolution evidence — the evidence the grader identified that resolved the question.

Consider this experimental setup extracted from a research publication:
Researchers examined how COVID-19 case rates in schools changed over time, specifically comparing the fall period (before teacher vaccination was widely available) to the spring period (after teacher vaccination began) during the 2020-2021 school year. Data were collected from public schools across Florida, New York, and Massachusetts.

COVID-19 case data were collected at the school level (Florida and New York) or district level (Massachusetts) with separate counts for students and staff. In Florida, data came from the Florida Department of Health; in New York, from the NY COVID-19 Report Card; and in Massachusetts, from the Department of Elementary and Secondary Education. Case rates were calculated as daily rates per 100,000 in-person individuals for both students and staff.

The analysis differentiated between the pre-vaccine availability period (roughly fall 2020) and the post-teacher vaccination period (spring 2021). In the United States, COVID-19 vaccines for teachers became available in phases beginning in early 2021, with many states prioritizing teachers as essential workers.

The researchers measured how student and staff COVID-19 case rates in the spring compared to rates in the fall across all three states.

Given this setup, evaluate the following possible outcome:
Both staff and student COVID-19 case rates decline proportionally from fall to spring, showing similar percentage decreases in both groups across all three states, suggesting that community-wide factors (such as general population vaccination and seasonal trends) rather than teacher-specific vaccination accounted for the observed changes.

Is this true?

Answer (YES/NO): NO